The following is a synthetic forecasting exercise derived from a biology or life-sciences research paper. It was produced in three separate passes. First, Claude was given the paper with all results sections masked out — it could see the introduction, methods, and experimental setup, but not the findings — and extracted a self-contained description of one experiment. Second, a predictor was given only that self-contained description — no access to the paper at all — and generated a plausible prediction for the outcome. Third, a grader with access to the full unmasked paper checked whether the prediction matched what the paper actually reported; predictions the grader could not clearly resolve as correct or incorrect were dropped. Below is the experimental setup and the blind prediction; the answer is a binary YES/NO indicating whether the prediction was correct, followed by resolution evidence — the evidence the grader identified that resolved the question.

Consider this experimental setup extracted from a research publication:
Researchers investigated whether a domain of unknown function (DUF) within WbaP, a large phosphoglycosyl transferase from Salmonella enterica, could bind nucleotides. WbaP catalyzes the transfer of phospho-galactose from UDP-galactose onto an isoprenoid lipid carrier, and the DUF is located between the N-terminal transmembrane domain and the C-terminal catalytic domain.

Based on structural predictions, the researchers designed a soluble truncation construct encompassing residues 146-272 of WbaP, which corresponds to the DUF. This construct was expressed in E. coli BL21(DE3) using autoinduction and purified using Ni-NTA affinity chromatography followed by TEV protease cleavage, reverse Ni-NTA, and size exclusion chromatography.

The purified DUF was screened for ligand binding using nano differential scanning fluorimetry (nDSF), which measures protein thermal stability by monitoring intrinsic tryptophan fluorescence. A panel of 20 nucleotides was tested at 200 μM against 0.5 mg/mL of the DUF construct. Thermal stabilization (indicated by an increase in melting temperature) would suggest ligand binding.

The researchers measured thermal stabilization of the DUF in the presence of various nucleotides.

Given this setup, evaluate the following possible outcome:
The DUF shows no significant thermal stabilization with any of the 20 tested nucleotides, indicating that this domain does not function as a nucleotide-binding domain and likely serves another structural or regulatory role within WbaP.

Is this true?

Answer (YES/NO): NO